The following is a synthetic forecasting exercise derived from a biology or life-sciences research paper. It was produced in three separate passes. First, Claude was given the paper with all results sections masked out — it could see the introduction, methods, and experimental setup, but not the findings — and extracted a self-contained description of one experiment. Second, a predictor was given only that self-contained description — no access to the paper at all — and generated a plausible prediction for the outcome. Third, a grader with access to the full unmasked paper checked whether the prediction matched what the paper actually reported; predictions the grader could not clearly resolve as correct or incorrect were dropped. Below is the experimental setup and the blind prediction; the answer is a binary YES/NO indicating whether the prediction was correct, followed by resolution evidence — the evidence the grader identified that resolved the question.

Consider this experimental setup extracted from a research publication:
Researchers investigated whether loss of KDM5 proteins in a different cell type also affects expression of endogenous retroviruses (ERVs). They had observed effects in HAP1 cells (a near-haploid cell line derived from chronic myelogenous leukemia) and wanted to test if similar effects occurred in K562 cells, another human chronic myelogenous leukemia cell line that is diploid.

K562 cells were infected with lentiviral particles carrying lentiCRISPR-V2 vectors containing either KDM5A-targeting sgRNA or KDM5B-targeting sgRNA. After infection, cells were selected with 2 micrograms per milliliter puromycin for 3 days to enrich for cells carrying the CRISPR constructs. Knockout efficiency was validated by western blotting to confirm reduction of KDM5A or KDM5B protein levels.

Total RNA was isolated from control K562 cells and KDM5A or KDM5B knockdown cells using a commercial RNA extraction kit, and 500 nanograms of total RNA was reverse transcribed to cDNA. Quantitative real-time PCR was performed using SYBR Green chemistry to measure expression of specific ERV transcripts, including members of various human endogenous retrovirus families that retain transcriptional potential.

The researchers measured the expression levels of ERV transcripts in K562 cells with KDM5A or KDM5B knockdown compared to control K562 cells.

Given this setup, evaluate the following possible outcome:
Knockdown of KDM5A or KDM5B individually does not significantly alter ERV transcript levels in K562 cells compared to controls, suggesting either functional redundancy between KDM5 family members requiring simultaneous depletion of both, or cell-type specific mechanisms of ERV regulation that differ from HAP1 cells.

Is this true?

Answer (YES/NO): NO